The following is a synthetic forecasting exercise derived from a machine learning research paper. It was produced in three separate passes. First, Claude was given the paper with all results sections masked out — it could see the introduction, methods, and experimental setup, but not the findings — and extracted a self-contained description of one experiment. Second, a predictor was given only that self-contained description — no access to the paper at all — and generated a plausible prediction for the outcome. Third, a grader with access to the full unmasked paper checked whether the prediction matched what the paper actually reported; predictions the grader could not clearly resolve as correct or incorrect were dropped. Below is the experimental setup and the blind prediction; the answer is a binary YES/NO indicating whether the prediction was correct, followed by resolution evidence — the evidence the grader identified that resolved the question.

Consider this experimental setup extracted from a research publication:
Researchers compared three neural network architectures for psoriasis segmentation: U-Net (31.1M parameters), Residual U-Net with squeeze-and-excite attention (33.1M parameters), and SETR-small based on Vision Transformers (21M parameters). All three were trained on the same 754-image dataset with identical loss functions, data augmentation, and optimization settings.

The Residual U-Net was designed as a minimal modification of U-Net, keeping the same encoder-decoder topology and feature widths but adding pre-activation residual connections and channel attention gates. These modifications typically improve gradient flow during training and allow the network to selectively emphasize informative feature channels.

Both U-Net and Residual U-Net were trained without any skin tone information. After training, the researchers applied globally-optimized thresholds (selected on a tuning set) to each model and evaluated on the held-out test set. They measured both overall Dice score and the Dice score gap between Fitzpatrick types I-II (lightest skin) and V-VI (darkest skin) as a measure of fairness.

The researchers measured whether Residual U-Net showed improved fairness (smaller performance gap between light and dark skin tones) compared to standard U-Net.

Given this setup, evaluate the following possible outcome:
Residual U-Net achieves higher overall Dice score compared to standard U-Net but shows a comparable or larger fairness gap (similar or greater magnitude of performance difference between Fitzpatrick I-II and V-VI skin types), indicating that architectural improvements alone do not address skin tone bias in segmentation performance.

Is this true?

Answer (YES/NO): NO